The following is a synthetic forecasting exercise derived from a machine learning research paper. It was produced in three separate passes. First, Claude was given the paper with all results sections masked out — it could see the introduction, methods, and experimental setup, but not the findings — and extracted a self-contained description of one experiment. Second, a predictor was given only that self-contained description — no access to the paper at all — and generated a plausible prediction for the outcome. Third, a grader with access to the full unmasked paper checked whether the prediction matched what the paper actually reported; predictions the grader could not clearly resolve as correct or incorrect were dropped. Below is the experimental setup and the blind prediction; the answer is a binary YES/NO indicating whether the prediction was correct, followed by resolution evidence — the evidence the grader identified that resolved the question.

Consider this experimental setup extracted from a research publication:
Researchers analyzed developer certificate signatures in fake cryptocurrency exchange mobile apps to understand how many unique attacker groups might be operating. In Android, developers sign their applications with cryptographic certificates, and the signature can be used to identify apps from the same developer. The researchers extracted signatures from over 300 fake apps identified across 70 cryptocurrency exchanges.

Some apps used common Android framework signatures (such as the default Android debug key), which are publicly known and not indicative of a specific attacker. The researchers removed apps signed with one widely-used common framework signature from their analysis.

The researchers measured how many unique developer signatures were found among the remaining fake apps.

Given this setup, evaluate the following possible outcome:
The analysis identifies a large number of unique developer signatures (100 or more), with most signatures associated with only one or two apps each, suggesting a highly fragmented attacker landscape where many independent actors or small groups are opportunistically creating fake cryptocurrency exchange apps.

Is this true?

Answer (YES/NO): NO